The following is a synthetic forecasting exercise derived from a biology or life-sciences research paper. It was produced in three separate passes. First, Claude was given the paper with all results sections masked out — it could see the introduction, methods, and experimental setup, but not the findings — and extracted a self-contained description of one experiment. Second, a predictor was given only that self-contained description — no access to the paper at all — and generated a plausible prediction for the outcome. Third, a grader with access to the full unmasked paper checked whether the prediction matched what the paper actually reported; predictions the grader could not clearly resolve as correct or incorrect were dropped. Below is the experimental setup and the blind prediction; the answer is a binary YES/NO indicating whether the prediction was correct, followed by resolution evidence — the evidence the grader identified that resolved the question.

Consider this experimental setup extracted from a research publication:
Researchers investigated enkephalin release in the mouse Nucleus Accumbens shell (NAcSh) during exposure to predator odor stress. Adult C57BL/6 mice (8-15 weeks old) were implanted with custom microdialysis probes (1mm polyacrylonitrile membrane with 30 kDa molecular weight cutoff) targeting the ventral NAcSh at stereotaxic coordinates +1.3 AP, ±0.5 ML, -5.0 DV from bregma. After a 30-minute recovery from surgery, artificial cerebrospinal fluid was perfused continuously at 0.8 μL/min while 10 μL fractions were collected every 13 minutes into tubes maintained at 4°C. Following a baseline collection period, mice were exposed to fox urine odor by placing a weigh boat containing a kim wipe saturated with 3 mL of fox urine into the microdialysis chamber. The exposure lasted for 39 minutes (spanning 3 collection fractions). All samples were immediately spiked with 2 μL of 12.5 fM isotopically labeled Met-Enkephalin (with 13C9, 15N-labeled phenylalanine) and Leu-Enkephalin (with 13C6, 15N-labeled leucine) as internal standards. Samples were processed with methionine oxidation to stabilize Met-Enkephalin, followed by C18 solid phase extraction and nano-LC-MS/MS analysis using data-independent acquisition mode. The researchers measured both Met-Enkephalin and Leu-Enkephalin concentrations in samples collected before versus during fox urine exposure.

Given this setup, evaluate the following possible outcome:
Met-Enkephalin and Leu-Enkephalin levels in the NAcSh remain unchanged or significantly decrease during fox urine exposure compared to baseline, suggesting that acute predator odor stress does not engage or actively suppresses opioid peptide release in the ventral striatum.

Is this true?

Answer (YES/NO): NO